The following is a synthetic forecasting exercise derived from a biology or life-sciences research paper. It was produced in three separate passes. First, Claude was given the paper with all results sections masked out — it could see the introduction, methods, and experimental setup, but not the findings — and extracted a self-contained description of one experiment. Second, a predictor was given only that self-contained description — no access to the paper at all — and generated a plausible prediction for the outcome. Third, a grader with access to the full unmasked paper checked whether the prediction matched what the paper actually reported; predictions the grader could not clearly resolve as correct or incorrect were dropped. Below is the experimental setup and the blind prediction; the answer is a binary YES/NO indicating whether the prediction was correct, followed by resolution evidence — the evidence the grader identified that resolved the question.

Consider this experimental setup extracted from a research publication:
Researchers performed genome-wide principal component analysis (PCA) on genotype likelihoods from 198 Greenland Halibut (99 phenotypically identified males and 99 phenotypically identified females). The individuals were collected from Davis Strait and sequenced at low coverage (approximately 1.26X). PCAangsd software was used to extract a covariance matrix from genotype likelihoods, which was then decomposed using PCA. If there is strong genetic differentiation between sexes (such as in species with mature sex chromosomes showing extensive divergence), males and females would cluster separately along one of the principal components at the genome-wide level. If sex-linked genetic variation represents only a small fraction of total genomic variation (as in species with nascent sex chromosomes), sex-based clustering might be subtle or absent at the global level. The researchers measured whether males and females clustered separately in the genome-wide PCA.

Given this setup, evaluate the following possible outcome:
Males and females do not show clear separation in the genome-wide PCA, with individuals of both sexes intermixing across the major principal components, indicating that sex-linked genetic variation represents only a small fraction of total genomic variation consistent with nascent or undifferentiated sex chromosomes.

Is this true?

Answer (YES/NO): NO